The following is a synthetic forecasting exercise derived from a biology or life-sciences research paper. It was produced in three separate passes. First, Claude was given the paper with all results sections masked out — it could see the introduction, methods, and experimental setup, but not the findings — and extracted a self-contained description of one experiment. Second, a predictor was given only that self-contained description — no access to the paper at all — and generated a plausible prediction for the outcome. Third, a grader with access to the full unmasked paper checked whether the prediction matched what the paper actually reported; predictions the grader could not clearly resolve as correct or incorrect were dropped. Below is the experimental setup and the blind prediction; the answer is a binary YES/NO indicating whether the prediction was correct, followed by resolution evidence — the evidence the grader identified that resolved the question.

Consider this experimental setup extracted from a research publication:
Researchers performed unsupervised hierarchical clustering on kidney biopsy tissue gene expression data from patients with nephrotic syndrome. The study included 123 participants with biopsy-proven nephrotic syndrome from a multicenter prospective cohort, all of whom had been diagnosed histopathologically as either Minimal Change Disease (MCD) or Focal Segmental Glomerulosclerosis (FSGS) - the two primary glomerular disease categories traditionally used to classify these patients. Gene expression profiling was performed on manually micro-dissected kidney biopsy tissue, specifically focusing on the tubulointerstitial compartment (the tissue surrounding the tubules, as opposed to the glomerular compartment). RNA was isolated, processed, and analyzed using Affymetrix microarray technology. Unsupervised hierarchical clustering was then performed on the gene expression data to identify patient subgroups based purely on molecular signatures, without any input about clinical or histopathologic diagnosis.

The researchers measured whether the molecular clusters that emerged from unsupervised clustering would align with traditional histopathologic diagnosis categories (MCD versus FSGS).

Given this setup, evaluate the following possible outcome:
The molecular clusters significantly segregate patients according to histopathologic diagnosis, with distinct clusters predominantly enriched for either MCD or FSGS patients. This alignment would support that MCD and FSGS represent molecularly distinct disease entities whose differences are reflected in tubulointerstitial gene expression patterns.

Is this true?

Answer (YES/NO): NO